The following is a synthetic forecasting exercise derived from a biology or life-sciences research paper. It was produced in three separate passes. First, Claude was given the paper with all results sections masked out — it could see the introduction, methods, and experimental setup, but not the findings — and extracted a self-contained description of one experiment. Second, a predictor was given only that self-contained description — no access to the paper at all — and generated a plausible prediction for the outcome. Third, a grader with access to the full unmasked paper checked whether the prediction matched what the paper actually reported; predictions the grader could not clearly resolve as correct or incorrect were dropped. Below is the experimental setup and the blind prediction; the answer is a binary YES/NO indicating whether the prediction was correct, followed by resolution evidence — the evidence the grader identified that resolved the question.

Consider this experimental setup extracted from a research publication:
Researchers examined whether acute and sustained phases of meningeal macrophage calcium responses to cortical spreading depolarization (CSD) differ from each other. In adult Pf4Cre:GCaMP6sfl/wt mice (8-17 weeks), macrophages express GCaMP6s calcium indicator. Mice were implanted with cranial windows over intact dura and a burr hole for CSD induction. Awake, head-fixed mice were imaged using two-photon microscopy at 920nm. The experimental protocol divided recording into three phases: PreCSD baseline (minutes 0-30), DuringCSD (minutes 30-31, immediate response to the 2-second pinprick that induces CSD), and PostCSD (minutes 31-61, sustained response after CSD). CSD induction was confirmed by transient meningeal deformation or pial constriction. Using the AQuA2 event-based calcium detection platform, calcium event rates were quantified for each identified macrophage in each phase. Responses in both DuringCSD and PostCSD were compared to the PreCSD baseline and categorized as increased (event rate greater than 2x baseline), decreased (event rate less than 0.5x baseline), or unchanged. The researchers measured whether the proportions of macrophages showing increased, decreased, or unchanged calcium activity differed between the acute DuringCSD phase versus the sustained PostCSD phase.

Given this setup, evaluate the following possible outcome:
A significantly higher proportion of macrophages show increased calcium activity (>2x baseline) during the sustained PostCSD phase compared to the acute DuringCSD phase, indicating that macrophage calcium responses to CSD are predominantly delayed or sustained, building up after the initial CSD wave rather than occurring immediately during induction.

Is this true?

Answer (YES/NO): NO